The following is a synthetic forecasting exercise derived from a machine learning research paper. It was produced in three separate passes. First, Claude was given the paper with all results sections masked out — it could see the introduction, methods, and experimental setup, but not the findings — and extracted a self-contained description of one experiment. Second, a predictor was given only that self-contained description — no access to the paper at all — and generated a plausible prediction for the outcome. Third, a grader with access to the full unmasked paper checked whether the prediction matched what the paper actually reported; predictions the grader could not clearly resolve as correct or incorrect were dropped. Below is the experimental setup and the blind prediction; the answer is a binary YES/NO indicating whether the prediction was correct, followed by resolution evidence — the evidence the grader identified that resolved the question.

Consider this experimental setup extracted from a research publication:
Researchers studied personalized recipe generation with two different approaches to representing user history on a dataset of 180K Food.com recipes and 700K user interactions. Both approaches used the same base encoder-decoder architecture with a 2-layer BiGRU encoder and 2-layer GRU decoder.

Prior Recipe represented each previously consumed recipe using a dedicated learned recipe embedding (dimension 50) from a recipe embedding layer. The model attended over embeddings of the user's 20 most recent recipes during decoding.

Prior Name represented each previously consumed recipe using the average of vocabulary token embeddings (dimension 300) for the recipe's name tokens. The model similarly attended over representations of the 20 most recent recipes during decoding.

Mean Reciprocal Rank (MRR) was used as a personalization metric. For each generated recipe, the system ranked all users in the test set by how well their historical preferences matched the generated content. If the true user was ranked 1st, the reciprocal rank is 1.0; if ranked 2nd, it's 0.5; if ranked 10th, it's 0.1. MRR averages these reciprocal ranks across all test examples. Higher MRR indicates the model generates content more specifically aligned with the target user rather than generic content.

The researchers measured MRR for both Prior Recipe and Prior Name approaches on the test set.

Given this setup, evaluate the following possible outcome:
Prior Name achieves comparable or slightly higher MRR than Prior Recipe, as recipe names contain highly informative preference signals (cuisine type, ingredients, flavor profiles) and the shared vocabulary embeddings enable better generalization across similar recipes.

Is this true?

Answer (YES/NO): NO